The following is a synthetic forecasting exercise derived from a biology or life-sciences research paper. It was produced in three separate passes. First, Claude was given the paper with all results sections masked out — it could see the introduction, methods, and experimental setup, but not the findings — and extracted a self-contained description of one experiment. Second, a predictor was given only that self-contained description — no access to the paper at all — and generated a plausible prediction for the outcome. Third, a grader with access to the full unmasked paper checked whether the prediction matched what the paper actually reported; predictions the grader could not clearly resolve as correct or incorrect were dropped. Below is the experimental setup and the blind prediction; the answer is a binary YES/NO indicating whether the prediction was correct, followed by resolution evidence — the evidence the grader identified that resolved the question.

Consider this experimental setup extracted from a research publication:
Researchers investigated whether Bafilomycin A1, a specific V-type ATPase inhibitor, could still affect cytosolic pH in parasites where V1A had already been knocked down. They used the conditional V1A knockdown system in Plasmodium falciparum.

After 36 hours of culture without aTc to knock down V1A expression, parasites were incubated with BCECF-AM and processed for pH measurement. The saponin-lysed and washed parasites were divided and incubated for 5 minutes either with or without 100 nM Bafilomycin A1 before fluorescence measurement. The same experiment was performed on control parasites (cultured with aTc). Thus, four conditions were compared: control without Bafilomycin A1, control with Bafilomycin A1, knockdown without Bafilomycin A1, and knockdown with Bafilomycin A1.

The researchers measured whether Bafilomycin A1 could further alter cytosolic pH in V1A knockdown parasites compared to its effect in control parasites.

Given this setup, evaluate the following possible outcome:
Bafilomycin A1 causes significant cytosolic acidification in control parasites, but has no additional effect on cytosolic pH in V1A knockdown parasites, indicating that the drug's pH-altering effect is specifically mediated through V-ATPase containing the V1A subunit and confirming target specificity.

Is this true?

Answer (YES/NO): YES